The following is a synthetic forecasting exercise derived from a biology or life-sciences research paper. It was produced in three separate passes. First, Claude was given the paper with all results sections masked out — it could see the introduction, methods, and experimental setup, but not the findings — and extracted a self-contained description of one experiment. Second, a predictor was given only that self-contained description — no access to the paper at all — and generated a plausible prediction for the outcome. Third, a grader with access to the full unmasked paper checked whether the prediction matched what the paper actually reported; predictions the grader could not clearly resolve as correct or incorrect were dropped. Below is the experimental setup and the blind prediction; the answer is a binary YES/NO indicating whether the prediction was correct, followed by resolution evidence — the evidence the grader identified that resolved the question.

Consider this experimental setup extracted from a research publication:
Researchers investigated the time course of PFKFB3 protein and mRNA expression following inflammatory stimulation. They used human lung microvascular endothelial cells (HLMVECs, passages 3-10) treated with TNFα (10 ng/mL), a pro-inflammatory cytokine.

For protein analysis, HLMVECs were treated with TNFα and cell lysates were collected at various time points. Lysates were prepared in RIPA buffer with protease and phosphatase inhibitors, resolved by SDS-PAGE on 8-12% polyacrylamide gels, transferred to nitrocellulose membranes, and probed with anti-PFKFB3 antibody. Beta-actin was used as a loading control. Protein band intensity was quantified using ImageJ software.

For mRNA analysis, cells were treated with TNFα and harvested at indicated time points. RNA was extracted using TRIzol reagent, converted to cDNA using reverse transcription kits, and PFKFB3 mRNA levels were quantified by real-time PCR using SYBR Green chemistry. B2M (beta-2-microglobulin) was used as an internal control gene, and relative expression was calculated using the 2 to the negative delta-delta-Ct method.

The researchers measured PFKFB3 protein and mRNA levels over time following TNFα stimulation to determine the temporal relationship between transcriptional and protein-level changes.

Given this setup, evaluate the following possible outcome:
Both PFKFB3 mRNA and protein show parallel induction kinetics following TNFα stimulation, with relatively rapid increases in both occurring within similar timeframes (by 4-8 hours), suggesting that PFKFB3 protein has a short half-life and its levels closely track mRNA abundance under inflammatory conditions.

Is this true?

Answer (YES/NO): NO